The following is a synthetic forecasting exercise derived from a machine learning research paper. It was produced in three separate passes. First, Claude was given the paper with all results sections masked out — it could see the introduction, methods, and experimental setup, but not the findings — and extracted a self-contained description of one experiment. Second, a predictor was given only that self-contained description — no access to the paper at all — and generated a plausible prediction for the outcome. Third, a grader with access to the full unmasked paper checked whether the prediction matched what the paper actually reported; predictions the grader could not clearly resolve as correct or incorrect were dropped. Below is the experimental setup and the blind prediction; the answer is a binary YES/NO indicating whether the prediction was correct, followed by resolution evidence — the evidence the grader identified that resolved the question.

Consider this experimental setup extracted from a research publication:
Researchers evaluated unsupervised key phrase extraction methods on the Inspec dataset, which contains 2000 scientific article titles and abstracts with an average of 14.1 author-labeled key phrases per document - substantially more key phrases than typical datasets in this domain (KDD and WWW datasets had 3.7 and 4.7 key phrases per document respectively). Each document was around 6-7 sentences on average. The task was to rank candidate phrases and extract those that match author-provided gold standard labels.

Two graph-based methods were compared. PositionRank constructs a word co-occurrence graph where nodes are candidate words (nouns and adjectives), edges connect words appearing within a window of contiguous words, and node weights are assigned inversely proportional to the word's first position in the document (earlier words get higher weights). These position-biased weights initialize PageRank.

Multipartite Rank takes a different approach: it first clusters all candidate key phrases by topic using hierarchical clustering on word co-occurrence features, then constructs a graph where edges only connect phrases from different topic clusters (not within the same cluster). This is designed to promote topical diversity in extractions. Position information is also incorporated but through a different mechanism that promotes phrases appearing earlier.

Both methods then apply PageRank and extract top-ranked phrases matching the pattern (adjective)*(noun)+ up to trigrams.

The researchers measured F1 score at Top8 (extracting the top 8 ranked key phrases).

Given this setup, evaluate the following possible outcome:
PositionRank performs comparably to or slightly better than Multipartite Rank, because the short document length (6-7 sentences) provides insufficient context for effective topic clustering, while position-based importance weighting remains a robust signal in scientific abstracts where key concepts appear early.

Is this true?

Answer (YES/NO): NO